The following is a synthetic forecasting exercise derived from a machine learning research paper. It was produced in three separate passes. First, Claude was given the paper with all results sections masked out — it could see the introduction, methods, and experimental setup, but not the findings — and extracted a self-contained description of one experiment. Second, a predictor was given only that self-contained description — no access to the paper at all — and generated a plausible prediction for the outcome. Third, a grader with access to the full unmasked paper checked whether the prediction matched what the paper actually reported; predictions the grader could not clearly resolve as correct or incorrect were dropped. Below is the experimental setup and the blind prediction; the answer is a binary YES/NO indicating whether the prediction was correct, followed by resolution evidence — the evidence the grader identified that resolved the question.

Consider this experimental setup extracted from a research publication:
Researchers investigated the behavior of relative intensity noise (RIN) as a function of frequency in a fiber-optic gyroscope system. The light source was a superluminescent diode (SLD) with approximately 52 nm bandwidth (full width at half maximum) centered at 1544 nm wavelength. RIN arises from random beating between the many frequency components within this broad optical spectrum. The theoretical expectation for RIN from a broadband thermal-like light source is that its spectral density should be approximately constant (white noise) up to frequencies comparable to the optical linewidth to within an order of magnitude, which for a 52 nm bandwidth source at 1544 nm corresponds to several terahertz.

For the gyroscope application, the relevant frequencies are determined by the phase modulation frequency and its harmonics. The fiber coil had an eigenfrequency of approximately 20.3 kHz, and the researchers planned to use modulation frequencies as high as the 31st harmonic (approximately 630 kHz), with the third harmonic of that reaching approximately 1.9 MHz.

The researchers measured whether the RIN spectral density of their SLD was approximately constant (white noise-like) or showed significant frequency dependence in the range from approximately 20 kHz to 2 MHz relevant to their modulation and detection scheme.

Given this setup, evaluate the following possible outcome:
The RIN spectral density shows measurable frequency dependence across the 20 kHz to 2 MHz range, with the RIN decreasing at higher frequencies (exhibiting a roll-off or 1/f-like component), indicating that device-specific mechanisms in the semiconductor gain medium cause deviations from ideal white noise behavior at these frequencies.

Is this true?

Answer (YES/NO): NO